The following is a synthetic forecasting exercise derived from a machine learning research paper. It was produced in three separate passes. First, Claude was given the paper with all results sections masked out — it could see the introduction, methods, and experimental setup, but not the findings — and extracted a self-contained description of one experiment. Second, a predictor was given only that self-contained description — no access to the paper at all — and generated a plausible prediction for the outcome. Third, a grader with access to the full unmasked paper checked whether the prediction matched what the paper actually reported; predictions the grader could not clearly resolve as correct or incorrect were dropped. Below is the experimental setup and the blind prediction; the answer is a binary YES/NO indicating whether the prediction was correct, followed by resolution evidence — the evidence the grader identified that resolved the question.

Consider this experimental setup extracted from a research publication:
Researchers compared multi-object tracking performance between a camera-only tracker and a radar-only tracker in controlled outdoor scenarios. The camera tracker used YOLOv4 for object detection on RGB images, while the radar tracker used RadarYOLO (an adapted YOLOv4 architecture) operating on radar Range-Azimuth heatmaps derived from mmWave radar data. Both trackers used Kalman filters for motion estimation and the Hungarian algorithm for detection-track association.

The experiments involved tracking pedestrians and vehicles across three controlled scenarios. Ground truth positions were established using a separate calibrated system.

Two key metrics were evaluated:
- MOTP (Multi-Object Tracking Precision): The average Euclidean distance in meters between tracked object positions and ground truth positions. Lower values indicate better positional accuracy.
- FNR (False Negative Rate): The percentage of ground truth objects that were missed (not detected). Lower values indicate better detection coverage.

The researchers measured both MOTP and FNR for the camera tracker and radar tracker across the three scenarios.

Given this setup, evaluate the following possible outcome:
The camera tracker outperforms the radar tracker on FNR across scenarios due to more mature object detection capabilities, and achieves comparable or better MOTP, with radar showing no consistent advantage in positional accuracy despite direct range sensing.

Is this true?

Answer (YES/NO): NO